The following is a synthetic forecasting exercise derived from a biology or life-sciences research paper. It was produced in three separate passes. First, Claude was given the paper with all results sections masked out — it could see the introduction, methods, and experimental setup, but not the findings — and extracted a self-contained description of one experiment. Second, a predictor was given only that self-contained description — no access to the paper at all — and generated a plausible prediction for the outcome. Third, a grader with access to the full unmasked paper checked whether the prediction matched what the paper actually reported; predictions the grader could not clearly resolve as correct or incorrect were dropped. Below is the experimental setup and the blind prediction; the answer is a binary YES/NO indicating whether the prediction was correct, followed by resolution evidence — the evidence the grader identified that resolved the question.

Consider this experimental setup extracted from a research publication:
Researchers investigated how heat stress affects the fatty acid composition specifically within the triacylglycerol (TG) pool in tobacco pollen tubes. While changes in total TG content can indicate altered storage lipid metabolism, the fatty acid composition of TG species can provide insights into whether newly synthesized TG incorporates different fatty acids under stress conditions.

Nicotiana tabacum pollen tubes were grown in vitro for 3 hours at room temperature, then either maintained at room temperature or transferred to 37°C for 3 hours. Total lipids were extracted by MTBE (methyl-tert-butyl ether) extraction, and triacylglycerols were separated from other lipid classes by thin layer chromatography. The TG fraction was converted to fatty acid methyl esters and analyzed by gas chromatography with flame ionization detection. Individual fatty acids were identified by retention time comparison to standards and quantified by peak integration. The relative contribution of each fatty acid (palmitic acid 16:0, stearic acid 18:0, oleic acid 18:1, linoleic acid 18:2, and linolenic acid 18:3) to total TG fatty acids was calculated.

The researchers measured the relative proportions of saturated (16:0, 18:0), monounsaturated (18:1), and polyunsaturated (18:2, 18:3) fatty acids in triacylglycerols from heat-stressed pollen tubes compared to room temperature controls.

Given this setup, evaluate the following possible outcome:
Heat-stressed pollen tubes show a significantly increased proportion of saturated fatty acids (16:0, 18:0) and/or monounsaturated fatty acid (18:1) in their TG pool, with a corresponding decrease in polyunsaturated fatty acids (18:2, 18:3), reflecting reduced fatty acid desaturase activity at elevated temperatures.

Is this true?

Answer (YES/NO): NO